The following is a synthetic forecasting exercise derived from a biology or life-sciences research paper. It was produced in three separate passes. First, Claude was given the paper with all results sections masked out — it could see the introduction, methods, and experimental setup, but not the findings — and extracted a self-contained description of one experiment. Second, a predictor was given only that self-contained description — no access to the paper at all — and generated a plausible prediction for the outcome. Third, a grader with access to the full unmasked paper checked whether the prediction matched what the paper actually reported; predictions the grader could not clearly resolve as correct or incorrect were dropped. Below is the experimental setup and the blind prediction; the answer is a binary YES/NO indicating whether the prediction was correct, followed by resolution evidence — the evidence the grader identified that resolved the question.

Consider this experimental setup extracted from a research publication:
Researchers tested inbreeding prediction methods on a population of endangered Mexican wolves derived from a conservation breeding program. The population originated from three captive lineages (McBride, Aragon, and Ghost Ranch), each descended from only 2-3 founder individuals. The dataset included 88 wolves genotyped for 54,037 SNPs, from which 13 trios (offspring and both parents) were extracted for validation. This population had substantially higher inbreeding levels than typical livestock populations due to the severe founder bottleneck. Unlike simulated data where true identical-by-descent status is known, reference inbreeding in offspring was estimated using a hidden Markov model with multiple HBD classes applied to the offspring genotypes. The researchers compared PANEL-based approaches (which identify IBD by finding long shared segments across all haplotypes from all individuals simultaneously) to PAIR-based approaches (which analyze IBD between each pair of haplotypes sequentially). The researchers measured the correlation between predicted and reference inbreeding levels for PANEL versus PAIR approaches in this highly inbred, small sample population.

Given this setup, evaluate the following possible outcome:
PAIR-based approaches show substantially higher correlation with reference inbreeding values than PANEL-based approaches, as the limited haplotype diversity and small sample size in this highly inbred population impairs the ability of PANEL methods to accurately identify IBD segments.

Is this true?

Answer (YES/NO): NO